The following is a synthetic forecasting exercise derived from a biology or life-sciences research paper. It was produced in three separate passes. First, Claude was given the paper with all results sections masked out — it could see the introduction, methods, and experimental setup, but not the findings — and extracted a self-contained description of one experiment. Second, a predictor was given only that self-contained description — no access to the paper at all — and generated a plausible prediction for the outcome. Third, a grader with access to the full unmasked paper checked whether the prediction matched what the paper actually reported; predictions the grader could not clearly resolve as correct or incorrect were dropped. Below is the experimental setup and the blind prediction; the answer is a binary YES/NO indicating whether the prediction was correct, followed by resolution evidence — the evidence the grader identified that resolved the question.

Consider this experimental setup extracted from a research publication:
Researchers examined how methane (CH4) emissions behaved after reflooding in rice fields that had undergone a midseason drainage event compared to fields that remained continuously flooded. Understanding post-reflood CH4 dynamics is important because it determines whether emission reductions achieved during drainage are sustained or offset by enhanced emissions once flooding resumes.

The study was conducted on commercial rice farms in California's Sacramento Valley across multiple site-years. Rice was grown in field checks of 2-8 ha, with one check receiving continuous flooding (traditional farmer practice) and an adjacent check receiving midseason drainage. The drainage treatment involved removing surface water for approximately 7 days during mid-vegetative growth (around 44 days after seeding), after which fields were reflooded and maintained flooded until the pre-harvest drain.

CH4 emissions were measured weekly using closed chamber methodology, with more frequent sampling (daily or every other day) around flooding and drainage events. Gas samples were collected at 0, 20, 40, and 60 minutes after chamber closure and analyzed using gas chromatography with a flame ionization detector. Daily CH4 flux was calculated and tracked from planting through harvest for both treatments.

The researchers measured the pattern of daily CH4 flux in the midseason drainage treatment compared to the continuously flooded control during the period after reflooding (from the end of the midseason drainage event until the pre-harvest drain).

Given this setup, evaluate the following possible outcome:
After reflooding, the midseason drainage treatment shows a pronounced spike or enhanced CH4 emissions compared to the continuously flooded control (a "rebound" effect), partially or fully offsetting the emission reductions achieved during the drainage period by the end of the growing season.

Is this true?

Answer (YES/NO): NO